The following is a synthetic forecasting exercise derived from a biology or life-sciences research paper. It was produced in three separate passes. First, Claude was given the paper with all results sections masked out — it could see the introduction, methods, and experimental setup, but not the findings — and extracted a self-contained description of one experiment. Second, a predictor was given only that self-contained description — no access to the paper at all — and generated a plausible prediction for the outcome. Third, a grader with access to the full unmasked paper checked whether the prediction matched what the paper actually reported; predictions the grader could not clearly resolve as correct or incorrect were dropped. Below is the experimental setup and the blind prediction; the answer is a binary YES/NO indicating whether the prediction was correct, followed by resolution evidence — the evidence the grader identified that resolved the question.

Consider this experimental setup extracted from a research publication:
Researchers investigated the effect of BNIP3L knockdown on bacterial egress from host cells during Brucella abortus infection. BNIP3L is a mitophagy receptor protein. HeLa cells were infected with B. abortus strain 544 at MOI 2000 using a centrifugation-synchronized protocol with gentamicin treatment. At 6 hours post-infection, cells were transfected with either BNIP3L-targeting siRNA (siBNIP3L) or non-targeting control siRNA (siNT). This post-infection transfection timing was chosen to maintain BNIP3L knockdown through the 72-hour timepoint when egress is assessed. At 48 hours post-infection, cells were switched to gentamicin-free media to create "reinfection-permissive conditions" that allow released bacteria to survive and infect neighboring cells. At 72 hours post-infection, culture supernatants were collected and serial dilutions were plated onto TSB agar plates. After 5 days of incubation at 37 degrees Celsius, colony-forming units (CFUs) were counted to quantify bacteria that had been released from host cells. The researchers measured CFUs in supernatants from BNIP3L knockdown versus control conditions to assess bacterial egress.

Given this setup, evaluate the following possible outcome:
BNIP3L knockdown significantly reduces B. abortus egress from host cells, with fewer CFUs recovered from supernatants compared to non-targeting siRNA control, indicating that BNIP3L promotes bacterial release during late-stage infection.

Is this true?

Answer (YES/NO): YES